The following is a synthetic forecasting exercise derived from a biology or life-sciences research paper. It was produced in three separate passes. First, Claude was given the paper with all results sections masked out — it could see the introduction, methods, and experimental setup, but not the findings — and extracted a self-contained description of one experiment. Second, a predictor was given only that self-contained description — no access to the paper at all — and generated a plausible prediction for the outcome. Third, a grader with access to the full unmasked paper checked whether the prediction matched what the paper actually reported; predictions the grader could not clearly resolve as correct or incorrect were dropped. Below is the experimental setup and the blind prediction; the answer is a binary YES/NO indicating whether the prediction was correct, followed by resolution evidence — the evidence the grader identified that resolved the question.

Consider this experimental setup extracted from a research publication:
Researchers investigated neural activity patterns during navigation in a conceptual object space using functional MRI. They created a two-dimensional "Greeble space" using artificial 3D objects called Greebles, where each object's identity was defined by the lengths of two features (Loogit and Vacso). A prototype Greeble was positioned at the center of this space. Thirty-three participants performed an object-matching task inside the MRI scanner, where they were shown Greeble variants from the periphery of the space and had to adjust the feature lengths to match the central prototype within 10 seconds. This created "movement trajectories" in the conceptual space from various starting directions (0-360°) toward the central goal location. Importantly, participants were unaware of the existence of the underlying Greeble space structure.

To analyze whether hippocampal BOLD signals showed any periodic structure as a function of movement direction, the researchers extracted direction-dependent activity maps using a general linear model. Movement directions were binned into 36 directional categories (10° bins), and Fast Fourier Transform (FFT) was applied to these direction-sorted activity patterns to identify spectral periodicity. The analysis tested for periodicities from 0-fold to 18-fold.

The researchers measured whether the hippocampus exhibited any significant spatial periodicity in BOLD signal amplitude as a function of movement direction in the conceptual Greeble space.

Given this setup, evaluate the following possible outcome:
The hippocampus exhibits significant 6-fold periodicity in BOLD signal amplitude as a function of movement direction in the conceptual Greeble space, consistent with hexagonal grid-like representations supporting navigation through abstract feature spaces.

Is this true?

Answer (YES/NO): NO